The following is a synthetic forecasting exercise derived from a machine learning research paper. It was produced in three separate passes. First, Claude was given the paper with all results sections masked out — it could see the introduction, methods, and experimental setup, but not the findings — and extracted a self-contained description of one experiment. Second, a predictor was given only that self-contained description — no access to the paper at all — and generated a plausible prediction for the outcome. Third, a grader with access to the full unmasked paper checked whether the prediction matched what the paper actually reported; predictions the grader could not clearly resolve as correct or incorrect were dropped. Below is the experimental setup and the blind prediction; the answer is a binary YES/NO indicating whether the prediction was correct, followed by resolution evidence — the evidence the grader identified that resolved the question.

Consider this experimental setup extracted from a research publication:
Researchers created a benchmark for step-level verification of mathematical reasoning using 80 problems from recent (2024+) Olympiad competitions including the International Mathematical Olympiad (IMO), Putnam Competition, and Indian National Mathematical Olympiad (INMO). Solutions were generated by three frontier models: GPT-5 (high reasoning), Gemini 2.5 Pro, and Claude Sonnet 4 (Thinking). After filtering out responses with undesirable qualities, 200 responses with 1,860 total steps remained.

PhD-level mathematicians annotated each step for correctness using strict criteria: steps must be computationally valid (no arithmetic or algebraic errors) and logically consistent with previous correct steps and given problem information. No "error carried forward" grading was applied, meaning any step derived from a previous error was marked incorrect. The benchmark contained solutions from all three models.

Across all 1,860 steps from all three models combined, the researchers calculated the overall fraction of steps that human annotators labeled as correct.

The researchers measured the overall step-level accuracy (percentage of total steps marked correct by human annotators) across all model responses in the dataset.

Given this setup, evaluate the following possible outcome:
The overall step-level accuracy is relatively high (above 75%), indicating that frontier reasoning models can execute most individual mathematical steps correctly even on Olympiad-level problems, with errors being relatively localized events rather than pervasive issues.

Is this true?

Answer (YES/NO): NO